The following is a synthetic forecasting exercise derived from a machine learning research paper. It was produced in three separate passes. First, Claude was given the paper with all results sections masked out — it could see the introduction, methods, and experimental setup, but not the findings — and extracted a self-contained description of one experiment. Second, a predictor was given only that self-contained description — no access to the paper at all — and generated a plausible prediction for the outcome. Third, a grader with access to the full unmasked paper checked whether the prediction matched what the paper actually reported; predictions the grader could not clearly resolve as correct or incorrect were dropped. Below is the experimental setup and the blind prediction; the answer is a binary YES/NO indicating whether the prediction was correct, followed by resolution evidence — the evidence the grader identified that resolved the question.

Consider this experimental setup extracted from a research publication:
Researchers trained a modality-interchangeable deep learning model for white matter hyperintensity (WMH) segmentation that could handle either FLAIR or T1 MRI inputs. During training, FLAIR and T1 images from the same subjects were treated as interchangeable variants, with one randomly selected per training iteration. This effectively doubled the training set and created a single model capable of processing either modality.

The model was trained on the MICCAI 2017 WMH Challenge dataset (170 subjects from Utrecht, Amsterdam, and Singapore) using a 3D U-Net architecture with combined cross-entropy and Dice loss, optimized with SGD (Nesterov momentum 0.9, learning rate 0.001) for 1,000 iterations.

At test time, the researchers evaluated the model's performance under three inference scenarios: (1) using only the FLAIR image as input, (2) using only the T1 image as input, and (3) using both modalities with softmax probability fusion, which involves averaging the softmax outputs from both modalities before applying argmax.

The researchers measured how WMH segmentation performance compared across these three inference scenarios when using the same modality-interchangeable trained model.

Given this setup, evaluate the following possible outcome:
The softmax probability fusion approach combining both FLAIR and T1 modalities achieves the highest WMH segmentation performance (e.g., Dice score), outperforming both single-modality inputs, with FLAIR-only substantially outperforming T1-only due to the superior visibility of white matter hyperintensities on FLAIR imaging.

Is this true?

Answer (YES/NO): NO